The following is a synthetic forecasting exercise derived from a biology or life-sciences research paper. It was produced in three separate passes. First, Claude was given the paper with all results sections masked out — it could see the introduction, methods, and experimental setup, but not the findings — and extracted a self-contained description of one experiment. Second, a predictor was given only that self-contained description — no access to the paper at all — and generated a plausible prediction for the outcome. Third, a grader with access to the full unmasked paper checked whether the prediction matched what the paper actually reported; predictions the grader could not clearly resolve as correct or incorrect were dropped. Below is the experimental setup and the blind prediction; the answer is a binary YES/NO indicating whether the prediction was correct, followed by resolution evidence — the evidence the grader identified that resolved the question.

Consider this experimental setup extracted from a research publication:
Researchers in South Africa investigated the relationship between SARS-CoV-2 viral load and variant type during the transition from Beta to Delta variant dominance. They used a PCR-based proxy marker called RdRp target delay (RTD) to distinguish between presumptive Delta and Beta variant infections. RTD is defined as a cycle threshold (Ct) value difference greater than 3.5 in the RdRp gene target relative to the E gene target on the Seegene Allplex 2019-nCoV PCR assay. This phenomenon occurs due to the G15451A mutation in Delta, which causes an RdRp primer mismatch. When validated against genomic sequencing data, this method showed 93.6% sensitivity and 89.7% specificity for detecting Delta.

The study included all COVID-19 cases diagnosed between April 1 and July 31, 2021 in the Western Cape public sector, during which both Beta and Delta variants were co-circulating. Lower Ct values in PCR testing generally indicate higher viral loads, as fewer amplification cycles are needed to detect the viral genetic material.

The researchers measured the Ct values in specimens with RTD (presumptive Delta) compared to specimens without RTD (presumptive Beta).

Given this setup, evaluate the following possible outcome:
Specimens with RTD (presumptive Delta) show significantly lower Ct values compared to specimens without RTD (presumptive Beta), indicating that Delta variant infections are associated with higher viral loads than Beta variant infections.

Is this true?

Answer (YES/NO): YES